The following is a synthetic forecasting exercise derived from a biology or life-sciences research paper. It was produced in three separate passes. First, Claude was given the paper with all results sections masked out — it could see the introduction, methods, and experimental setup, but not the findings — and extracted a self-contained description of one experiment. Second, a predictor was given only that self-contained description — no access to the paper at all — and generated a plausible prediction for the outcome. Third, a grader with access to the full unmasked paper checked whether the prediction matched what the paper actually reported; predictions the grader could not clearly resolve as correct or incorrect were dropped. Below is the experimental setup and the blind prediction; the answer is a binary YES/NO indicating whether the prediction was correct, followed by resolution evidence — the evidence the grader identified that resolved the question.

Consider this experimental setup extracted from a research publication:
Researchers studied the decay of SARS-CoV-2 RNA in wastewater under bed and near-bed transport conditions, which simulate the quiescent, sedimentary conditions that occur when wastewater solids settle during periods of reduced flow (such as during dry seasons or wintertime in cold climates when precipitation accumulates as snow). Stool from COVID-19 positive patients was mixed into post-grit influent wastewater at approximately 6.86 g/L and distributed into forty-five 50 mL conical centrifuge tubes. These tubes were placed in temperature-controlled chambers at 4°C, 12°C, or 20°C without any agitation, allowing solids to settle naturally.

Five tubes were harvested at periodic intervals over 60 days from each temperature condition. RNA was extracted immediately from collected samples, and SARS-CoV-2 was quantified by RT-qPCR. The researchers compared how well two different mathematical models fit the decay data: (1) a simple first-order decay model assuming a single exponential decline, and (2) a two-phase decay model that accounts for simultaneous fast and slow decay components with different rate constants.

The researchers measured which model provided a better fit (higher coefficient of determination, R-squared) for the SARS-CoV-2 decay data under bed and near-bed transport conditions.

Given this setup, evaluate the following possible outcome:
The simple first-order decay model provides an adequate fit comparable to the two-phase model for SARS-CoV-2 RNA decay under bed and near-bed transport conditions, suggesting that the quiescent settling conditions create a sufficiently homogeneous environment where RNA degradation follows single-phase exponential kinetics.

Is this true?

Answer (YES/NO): NO